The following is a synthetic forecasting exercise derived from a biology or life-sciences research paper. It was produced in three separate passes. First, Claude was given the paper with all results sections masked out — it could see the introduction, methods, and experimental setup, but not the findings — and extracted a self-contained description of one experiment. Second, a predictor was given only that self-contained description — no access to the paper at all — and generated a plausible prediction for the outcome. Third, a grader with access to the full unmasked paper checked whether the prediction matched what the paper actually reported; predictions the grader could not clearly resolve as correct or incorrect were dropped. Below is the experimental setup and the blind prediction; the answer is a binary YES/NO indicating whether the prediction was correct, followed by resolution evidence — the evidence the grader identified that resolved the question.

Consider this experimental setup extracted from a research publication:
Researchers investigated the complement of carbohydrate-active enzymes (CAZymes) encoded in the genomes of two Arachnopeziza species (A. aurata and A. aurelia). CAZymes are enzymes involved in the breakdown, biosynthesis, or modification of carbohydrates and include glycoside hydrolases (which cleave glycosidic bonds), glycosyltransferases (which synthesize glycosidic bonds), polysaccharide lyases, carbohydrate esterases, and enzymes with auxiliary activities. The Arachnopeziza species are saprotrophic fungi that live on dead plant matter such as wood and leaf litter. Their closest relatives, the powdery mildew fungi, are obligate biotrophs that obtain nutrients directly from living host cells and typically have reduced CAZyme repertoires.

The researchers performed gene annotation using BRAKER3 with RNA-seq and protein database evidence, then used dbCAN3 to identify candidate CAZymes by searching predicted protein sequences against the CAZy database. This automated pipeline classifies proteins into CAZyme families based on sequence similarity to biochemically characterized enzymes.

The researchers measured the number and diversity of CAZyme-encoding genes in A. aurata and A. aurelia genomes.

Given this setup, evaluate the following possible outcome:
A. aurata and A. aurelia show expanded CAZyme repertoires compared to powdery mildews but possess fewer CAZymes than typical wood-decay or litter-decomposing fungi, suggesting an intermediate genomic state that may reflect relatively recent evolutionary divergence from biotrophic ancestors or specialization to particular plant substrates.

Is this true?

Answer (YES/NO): NO